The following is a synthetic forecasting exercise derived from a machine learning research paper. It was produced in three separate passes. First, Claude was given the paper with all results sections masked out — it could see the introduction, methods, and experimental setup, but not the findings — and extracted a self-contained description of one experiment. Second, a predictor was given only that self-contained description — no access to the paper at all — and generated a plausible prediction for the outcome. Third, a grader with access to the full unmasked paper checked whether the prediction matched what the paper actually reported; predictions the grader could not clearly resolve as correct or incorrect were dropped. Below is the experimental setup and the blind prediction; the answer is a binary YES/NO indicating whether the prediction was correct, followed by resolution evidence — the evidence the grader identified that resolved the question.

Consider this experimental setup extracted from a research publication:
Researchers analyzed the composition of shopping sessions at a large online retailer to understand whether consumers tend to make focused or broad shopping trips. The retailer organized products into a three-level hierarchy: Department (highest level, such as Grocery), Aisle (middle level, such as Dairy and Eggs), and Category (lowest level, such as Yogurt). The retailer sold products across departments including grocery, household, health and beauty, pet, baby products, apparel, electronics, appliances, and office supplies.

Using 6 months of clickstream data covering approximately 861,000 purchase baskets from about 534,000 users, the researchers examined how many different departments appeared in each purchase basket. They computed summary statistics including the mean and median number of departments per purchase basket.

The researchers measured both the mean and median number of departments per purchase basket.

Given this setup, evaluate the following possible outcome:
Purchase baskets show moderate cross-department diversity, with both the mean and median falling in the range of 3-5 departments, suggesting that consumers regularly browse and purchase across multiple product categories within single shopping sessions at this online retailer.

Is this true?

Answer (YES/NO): NO